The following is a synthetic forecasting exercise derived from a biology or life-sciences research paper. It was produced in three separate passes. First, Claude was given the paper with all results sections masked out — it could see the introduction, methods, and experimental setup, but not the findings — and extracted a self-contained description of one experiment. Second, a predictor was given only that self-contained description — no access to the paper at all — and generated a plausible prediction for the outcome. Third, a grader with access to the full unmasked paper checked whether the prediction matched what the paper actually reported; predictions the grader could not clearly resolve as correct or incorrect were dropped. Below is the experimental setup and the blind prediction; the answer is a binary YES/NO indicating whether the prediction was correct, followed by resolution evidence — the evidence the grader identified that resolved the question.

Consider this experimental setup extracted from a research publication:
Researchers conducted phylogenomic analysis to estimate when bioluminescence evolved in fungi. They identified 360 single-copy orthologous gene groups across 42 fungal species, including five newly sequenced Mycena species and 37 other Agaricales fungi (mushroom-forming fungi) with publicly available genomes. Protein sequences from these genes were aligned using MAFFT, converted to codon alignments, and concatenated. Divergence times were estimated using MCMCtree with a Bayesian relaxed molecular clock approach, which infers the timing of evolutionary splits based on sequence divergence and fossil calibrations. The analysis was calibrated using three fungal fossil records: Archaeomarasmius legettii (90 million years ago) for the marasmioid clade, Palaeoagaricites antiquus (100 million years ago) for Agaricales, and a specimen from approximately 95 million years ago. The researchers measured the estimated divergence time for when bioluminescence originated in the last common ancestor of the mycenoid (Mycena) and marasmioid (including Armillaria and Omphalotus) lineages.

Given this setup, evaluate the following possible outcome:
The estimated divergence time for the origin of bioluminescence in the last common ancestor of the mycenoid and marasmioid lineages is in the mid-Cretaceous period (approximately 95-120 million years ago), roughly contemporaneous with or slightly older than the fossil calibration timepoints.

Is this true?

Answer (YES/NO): NO